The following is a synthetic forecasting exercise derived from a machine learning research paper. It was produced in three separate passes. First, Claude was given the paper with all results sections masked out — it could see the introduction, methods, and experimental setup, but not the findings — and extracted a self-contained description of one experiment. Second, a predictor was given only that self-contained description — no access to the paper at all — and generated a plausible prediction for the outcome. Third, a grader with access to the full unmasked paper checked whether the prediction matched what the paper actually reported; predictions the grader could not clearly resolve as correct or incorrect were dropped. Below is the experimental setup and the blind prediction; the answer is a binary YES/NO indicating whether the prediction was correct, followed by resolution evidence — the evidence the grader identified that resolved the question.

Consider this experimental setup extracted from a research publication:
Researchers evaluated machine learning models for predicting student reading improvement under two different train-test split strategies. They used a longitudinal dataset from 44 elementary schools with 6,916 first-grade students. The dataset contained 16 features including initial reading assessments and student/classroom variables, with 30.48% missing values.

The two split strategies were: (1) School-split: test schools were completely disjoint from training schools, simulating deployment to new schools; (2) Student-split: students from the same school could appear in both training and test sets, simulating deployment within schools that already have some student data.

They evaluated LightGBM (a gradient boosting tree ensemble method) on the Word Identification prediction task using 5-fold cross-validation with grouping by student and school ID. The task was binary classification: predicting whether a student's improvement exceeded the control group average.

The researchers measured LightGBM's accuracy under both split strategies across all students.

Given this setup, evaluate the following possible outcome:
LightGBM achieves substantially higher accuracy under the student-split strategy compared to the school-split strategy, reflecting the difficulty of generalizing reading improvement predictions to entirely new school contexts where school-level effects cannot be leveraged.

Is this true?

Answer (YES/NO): NO